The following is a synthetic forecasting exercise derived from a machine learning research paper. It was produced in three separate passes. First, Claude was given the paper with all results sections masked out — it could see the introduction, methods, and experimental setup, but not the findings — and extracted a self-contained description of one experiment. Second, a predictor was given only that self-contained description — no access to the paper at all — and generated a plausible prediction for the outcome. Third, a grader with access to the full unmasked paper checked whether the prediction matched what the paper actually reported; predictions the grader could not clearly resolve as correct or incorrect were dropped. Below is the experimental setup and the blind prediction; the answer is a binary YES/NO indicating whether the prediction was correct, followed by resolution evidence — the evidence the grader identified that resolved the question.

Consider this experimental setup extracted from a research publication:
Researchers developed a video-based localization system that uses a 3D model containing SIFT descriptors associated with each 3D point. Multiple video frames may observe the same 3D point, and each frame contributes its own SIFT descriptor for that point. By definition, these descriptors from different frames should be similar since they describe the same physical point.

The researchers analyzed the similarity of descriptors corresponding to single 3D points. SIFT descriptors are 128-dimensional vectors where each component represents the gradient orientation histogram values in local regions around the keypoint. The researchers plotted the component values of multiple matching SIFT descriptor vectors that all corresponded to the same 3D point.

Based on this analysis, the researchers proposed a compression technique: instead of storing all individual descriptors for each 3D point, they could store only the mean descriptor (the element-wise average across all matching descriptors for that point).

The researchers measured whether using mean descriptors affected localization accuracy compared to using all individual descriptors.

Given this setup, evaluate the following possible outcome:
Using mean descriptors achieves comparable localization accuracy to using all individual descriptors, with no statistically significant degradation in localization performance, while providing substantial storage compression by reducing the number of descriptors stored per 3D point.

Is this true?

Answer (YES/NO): YES